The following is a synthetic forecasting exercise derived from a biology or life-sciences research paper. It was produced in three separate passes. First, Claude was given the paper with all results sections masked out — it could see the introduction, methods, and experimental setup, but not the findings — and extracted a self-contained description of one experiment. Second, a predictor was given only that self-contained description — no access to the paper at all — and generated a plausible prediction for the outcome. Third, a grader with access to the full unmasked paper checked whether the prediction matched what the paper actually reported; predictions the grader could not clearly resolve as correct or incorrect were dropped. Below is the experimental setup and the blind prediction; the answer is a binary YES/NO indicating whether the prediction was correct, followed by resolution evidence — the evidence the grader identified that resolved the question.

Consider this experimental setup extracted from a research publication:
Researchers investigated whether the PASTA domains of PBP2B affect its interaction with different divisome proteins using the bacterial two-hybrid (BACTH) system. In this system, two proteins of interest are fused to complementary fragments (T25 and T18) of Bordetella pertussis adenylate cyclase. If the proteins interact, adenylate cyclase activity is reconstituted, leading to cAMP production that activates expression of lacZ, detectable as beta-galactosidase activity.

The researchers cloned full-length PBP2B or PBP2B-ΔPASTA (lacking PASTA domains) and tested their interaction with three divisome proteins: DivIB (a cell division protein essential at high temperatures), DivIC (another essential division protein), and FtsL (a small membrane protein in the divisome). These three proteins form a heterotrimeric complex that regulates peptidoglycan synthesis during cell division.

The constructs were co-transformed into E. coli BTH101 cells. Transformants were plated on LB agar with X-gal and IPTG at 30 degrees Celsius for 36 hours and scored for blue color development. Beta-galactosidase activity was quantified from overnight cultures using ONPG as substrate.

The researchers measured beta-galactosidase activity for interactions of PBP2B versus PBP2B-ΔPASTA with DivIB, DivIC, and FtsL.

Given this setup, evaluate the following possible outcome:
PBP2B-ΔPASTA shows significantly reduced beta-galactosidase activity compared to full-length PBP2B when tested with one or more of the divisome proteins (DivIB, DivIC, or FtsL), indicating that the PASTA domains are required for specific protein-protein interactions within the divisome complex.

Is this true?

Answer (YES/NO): NO